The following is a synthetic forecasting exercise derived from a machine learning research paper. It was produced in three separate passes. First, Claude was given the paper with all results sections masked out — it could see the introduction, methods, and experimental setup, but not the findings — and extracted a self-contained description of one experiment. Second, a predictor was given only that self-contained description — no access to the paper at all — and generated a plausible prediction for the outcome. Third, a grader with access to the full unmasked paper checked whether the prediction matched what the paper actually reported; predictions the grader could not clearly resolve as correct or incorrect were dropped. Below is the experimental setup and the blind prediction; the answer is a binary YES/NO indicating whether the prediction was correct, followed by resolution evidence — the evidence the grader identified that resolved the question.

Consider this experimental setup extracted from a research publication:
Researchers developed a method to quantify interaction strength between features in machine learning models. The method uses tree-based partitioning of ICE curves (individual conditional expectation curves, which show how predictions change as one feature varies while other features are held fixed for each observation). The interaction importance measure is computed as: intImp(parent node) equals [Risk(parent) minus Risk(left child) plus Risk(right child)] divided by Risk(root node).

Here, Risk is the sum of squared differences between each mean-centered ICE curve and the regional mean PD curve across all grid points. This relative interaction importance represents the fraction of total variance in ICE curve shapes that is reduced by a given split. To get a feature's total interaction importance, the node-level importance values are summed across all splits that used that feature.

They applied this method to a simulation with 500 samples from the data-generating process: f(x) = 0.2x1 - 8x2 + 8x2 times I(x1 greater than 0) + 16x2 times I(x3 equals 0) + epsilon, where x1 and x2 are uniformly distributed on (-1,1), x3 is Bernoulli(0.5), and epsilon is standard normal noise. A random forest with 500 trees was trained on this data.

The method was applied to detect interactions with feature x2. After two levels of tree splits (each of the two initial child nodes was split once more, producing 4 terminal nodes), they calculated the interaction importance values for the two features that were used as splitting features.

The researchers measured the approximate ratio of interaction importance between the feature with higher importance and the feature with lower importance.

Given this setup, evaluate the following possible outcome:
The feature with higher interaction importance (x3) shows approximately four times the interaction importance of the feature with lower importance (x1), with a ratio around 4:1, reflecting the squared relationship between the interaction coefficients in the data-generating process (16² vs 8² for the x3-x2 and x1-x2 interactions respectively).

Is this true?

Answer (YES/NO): NO